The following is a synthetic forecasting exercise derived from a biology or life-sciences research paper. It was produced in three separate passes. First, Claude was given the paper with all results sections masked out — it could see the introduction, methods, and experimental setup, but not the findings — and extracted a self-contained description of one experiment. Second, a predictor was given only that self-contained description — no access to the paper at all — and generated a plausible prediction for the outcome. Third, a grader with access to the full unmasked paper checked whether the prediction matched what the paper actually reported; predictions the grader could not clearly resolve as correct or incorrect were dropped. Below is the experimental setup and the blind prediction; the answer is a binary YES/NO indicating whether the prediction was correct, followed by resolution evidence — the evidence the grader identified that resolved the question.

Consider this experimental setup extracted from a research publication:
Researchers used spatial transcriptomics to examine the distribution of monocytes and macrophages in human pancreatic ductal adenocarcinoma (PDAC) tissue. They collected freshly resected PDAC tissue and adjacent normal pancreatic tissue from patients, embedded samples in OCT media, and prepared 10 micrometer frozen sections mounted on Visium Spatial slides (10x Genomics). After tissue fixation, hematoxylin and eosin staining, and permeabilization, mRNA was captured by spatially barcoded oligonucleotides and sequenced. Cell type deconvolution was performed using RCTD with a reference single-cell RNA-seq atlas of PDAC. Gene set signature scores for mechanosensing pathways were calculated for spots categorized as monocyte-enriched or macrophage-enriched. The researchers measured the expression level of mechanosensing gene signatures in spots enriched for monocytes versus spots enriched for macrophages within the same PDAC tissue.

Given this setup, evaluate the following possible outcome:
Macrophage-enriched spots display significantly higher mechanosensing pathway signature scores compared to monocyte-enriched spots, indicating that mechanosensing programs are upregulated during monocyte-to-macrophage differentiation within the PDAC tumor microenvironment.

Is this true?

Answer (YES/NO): NO